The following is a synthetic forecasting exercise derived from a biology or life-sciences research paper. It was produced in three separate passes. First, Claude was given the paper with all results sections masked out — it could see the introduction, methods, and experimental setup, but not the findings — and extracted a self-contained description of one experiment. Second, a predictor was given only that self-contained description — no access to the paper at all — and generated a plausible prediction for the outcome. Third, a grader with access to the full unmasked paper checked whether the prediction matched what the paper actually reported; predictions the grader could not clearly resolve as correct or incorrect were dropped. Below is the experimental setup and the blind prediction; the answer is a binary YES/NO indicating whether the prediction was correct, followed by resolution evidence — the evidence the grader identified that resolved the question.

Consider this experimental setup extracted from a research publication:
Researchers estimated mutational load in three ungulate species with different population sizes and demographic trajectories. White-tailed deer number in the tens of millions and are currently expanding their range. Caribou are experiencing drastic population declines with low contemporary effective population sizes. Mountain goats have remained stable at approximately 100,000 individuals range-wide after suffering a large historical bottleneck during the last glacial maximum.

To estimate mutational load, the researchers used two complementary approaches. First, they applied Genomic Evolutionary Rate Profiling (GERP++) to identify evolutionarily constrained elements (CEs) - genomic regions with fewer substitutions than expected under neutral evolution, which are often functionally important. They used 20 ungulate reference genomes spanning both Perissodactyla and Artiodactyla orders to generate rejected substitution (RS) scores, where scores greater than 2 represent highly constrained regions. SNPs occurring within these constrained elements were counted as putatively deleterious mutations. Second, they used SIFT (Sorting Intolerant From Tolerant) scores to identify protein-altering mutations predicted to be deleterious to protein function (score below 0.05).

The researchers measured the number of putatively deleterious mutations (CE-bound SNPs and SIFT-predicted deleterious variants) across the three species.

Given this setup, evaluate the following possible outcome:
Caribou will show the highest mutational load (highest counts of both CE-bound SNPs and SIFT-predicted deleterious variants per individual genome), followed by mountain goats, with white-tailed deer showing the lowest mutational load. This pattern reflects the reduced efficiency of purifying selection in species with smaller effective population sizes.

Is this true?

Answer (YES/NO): NO